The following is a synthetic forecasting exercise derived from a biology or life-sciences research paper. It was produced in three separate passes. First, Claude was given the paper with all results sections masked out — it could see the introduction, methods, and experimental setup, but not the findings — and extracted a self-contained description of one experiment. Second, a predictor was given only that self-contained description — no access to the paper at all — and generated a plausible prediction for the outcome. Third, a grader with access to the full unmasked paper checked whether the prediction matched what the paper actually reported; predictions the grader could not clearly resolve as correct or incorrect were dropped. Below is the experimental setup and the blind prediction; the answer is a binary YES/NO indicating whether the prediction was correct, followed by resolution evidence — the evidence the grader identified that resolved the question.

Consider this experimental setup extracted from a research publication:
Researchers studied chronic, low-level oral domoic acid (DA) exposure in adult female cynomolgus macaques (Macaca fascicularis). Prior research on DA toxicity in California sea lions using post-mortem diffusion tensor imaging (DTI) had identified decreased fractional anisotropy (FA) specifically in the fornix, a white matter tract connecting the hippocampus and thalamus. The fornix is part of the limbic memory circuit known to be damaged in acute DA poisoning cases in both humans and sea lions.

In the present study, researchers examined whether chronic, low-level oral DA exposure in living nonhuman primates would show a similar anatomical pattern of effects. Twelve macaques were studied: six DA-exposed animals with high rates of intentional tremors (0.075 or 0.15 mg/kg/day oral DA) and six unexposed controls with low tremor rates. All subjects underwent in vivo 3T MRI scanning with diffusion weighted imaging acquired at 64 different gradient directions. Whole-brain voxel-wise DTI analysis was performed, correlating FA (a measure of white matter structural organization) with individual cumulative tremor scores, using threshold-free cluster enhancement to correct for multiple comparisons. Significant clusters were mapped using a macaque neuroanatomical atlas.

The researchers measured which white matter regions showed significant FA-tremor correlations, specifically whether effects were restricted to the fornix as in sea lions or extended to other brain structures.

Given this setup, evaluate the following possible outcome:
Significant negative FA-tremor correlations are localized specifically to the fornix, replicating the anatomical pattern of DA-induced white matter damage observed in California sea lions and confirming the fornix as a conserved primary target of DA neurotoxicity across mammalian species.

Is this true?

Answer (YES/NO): NO